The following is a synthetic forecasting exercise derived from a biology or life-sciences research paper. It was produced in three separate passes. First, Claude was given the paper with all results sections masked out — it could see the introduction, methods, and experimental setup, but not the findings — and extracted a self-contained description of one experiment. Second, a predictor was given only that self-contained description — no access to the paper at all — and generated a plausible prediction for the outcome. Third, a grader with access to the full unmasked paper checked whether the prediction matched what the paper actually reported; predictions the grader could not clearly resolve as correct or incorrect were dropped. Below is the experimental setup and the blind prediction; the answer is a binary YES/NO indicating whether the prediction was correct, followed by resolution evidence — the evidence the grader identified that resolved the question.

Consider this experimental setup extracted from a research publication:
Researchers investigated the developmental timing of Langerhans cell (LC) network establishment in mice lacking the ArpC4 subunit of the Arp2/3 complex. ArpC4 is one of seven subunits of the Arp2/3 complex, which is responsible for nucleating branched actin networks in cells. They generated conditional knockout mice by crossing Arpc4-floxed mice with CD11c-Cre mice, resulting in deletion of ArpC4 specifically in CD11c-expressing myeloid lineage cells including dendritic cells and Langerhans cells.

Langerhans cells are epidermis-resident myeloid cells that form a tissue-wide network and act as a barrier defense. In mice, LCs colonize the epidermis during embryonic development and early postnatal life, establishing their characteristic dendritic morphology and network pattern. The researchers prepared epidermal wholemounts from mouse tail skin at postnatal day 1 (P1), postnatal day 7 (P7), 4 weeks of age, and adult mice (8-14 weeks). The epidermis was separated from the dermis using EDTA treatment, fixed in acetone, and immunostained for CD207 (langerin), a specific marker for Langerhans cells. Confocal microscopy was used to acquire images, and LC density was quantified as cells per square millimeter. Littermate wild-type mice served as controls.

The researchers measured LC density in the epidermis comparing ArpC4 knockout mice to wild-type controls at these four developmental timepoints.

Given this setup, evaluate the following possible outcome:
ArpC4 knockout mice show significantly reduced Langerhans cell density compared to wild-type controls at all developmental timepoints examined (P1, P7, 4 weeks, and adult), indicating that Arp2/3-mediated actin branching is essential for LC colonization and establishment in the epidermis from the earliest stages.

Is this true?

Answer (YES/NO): NO